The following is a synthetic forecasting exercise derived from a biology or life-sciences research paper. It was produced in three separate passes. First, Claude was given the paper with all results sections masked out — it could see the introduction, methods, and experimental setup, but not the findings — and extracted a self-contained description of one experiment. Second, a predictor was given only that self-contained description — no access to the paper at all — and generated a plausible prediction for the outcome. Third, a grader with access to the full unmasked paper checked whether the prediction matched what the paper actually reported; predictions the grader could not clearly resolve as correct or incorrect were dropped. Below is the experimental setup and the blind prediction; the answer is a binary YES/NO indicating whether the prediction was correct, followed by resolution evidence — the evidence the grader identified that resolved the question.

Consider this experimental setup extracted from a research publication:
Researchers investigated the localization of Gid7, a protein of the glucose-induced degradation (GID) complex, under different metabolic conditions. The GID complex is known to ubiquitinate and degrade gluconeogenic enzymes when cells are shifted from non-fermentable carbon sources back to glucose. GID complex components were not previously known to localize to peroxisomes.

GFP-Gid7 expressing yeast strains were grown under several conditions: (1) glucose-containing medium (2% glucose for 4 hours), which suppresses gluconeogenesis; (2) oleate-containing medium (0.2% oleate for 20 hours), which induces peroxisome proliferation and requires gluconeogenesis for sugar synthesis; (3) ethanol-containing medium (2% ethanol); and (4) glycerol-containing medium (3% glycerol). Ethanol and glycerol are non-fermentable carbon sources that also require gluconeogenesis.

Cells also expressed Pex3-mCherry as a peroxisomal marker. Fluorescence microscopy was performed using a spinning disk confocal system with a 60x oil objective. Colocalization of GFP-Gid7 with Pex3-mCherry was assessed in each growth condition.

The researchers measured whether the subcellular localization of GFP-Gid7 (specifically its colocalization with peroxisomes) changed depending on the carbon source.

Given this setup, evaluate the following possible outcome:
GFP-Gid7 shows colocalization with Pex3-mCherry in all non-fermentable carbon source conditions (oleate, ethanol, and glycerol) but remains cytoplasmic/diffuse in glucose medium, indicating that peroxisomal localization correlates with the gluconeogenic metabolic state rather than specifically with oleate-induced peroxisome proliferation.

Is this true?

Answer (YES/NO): YES